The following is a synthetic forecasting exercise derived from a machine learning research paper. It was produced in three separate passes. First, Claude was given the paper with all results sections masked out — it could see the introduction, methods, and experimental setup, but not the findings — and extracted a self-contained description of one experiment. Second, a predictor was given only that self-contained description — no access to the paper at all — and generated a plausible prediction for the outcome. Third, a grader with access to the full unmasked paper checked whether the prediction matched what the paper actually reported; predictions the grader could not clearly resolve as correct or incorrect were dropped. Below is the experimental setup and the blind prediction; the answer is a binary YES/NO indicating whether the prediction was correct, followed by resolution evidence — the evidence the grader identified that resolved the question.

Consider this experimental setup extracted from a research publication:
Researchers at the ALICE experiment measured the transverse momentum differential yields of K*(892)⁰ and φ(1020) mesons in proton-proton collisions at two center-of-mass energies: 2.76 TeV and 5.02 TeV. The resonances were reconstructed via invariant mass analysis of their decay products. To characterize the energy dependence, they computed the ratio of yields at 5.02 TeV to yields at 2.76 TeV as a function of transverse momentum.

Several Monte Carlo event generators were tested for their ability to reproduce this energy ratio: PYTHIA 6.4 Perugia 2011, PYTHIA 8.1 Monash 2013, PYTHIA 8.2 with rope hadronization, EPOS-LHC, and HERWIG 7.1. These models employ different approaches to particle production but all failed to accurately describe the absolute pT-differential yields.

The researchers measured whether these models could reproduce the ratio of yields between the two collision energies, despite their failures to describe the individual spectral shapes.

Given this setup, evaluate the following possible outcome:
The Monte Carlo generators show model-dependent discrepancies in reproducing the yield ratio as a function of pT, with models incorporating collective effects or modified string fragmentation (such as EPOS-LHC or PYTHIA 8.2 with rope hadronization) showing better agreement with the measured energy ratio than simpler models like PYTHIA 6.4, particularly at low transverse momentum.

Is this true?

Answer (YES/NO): NO